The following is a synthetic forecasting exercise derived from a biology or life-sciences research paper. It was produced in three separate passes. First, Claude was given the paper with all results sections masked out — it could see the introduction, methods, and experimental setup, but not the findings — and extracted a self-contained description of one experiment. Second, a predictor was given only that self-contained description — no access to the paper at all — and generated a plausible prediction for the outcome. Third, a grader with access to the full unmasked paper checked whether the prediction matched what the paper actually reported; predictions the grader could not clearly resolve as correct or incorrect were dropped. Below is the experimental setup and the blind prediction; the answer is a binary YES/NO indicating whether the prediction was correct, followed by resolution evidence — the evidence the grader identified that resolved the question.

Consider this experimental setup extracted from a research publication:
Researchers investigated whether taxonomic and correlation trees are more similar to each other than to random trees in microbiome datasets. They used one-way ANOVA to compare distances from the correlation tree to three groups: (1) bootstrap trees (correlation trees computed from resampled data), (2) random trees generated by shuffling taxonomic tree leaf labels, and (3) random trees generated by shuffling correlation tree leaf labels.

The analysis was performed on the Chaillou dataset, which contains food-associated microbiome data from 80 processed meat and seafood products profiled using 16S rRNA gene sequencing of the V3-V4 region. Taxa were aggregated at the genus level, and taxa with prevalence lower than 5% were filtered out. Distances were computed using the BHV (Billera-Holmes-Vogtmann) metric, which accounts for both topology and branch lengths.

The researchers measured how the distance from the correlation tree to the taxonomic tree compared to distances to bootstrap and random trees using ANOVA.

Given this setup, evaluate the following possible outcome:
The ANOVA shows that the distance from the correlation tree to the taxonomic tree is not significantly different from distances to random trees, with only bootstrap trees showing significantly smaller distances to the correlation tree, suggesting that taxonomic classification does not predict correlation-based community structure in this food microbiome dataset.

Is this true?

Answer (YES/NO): YES